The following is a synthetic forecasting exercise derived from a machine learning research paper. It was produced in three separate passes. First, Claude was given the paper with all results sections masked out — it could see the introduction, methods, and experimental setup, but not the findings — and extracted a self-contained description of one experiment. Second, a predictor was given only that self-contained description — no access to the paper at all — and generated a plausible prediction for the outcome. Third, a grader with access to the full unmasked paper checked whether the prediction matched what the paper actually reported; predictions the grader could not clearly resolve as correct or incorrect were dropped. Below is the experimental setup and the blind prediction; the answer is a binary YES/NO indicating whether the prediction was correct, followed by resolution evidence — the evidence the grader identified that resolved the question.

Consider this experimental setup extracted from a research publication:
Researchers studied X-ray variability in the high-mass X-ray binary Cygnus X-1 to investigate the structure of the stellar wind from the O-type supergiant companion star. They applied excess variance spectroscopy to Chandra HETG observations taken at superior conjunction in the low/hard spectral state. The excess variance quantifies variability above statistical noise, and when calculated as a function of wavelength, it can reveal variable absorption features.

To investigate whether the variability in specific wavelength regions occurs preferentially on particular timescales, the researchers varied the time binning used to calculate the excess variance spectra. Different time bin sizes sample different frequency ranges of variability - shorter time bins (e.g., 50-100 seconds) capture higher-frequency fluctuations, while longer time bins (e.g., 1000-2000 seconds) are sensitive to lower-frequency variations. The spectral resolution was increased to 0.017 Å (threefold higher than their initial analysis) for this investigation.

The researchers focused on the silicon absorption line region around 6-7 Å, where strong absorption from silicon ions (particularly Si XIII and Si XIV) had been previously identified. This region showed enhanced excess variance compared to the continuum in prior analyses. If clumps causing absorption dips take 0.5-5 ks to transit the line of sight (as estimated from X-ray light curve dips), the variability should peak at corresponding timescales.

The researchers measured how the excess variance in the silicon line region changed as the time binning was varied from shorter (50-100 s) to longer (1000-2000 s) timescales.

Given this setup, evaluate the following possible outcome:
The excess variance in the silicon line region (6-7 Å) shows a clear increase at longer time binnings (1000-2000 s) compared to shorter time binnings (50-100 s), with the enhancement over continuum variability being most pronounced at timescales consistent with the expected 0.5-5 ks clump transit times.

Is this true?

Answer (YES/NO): NO